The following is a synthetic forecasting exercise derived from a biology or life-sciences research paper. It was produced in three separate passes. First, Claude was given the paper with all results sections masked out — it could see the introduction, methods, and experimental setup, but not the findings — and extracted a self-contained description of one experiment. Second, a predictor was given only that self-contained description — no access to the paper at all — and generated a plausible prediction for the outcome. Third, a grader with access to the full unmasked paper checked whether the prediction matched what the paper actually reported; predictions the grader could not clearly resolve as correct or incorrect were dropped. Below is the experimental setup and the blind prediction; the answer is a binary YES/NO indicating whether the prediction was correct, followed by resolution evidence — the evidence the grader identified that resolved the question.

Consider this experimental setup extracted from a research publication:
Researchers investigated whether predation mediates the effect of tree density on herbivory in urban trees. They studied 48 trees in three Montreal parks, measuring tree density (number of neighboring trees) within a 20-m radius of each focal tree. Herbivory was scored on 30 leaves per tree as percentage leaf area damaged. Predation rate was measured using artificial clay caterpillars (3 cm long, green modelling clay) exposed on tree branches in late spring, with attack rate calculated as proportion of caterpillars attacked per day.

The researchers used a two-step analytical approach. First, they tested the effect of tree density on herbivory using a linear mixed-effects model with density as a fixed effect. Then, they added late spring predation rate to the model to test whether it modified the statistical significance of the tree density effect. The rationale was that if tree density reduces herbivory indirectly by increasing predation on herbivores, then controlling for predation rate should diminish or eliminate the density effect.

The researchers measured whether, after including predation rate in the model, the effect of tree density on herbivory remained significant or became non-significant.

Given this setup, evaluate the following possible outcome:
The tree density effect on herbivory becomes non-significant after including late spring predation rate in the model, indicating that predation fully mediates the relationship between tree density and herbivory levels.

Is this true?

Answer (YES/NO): NO